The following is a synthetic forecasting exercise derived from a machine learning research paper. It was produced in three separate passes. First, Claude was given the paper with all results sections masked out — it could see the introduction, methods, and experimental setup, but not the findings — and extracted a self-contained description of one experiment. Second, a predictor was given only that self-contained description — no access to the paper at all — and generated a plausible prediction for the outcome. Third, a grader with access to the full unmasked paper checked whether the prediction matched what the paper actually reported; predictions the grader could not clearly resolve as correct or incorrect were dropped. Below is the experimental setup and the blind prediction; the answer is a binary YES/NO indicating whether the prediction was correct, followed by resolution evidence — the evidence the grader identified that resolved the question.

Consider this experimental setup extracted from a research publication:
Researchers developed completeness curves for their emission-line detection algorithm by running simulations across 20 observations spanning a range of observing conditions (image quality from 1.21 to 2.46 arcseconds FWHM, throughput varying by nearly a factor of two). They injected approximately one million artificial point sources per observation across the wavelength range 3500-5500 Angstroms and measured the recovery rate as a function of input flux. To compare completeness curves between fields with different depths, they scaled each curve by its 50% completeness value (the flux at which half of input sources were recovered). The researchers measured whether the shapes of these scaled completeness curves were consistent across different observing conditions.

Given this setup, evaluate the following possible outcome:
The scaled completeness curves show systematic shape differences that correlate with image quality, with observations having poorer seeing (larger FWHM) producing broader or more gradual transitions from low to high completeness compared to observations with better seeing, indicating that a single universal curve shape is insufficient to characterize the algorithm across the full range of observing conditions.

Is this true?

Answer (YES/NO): NO